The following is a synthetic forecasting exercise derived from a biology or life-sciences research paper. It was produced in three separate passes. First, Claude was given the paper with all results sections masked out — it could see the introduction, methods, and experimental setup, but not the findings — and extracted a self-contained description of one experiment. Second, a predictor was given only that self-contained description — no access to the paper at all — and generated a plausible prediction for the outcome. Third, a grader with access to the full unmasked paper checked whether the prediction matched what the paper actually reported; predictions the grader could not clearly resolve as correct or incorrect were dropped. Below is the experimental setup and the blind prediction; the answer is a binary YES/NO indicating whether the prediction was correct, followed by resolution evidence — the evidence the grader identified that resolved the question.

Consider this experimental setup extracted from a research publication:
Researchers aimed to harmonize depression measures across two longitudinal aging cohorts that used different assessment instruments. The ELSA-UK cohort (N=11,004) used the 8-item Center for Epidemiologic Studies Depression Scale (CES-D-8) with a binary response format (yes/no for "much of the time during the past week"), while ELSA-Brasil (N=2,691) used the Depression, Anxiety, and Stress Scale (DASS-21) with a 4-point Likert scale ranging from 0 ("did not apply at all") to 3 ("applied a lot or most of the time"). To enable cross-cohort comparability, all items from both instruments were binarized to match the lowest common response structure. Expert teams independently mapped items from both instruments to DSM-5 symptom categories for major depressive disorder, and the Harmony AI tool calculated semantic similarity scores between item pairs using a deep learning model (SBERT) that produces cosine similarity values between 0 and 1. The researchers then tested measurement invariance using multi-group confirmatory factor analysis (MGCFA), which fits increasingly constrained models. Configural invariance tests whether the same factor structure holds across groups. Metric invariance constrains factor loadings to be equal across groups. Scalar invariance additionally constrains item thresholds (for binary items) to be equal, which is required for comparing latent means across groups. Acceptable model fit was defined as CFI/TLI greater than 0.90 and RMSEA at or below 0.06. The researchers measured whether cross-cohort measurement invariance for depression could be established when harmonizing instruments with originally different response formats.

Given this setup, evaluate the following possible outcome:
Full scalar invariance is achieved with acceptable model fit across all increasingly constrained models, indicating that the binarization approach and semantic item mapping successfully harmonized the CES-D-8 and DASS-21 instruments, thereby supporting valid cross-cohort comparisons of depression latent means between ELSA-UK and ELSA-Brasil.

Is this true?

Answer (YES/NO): YES